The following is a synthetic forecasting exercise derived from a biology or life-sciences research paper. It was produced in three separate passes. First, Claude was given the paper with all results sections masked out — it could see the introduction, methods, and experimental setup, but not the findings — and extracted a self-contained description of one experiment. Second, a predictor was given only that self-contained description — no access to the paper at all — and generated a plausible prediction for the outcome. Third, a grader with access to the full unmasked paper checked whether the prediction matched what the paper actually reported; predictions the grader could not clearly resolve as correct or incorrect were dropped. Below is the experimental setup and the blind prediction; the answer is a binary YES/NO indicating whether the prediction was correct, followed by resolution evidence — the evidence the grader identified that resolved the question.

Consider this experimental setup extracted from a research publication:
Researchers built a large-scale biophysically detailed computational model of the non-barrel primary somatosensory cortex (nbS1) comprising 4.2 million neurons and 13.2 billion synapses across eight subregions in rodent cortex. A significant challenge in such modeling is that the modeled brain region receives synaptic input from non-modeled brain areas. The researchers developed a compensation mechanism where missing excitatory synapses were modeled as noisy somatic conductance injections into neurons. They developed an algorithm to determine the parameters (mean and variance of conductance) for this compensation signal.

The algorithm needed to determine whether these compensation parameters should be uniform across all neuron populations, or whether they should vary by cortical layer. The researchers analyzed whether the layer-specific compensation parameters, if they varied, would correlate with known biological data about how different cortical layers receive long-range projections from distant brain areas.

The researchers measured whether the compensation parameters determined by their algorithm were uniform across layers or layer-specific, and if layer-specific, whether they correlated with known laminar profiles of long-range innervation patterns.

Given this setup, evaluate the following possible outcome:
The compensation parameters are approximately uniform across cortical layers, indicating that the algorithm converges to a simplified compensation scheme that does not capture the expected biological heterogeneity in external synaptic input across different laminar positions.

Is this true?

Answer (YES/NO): NO